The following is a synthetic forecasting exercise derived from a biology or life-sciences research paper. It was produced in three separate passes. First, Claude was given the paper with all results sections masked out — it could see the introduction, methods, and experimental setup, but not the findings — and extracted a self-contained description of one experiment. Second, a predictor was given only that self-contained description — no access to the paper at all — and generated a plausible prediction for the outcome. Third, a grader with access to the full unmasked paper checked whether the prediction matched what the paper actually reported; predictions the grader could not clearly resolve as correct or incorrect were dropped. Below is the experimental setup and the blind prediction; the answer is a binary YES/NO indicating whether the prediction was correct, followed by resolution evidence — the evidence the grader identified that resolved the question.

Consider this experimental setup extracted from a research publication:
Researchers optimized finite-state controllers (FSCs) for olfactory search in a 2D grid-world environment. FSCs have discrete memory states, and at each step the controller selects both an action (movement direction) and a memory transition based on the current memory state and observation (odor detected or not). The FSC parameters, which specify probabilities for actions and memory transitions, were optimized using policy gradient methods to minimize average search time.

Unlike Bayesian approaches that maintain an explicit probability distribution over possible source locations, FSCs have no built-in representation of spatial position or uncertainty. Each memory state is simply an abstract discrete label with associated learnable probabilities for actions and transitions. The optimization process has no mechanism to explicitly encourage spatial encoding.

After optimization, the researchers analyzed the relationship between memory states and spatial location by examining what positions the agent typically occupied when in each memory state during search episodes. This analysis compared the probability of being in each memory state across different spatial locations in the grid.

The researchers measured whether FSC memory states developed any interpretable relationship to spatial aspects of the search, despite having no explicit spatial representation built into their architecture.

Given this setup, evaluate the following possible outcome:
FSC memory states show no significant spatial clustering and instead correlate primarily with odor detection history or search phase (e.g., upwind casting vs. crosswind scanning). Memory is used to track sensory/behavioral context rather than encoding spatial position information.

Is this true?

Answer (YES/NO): NO